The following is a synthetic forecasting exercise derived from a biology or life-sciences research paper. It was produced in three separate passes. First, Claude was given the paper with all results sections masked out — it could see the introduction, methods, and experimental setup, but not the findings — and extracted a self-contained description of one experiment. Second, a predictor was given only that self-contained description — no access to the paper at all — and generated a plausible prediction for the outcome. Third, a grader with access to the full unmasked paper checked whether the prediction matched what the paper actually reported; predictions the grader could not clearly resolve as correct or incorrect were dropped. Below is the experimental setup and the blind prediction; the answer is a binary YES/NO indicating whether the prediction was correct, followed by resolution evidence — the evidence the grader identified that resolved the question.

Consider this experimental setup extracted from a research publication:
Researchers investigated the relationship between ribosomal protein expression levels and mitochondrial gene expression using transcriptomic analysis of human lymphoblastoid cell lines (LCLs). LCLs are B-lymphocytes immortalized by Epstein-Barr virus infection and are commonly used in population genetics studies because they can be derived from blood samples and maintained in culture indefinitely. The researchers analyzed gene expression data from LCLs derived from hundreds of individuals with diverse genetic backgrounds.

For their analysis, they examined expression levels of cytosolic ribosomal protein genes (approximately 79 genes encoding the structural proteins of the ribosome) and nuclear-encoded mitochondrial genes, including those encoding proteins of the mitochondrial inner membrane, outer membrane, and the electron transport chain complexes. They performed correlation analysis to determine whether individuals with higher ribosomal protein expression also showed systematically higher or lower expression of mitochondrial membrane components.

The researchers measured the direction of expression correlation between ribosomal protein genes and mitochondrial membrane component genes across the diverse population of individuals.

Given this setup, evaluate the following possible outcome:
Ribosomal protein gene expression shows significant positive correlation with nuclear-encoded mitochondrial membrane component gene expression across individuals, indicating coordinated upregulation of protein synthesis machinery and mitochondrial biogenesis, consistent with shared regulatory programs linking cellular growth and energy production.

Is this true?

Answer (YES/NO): YES